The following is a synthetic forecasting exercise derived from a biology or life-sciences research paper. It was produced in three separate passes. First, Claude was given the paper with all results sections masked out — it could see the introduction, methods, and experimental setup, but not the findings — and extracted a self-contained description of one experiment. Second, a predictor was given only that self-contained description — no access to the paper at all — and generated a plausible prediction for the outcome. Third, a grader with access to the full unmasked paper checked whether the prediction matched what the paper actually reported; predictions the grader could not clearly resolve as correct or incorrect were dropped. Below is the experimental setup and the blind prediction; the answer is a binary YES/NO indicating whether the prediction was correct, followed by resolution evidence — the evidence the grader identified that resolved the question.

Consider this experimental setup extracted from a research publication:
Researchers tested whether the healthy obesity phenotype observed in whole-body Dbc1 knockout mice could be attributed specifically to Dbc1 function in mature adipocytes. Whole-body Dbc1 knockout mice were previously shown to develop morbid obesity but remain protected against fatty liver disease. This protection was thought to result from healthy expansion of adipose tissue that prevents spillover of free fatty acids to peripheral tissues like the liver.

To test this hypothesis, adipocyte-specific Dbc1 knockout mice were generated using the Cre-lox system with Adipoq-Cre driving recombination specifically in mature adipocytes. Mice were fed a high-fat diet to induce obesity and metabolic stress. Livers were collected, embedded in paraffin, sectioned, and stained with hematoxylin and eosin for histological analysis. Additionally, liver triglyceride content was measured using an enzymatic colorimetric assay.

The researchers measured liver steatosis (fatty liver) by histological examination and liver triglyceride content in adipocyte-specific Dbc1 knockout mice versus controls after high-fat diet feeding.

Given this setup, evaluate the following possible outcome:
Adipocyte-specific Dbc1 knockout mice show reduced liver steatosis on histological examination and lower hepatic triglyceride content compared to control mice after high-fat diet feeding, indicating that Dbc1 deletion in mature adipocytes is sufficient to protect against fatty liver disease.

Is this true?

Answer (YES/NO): NO